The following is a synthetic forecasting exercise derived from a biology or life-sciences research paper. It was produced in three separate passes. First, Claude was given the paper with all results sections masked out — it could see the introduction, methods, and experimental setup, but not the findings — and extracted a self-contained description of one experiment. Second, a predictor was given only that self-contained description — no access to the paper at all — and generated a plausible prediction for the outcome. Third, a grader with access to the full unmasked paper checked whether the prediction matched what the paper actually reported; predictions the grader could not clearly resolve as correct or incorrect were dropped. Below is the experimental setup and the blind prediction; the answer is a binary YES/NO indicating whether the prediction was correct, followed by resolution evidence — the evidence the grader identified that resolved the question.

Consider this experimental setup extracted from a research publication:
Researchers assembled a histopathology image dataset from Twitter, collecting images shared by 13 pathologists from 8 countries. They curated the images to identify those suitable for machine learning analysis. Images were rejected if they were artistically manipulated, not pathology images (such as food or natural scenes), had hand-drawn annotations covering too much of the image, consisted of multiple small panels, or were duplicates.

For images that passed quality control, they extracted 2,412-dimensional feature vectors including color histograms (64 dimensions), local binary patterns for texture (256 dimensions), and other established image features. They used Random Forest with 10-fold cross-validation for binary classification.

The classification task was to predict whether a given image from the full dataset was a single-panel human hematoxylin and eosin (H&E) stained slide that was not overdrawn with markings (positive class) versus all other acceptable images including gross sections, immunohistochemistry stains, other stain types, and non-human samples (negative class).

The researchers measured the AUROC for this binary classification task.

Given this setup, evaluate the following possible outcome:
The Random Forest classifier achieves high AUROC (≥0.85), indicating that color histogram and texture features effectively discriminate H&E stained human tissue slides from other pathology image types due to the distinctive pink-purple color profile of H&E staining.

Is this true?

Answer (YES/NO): YES